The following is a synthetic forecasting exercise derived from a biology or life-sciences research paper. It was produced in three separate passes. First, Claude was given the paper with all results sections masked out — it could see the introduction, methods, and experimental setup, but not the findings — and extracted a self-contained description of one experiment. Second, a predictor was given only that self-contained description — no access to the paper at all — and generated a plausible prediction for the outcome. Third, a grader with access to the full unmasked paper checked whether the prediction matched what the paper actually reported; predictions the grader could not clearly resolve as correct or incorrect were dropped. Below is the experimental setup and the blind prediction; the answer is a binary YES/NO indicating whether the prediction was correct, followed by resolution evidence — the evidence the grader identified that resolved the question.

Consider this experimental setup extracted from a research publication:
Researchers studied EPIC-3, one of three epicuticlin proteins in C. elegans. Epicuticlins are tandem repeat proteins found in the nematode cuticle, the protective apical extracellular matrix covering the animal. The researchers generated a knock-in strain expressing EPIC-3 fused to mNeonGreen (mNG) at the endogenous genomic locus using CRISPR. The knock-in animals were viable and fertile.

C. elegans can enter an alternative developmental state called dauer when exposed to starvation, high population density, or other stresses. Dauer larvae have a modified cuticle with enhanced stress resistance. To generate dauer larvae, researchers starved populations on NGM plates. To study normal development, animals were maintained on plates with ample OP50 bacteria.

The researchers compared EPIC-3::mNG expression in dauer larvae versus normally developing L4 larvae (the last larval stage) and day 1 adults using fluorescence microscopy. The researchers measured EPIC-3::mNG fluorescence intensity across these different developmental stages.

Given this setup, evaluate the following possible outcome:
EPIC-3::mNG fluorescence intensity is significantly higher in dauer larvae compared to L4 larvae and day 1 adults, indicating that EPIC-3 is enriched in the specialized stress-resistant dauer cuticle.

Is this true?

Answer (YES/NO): YES